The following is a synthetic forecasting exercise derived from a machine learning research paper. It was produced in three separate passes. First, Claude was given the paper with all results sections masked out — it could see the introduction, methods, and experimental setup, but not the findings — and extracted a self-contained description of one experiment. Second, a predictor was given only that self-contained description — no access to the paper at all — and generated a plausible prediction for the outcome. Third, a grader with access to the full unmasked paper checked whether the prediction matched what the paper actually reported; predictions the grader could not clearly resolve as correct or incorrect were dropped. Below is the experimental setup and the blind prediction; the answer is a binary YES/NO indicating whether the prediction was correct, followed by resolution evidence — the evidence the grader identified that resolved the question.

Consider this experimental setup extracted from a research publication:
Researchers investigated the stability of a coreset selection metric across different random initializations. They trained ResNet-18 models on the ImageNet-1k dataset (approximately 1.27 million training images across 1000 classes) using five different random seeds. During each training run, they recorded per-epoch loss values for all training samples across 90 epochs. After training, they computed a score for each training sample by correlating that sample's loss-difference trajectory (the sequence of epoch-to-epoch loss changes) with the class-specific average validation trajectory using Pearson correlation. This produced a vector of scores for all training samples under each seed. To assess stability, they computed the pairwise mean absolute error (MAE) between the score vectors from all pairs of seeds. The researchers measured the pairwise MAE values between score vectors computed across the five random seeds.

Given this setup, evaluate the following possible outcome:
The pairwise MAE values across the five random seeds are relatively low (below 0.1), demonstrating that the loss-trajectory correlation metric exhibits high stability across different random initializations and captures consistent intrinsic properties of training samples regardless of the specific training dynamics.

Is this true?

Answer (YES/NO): YES